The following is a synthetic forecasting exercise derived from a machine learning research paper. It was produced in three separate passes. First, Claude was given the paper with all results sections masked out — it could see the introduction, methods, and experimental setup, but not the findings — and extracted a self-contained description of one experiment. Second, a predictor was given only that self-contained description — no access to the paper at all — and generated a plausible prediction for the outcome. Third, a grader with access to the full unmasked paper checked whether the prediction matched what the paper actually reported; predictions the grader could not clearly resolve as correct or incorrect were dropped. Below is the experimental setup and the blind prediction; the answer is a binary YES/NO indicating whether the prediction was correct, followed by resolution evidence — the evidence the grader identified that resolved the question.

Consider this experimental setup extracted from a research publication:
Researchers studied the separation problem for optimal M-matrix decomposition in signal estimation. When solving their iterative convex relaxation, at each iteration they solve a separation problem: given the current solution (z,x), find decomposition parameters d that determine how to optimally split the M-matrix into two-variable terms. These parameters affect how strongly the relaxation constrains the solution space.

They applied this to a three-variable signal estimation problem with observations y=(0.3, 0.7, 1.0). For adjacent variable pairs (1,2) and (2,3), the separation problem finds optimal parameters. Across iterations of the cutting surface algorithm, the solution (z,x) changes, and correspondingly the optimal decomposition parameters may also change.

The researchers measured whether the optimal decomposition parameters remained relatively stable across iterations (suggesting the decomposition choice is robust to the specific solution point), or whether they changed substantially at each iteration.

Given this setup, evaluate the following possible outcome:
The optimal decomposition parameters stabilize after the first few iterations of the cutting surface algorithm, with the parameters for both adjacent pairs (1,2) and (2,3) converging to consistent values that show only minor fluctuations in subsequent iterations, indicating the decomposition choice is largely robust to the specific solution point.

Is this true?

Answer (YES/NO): NO